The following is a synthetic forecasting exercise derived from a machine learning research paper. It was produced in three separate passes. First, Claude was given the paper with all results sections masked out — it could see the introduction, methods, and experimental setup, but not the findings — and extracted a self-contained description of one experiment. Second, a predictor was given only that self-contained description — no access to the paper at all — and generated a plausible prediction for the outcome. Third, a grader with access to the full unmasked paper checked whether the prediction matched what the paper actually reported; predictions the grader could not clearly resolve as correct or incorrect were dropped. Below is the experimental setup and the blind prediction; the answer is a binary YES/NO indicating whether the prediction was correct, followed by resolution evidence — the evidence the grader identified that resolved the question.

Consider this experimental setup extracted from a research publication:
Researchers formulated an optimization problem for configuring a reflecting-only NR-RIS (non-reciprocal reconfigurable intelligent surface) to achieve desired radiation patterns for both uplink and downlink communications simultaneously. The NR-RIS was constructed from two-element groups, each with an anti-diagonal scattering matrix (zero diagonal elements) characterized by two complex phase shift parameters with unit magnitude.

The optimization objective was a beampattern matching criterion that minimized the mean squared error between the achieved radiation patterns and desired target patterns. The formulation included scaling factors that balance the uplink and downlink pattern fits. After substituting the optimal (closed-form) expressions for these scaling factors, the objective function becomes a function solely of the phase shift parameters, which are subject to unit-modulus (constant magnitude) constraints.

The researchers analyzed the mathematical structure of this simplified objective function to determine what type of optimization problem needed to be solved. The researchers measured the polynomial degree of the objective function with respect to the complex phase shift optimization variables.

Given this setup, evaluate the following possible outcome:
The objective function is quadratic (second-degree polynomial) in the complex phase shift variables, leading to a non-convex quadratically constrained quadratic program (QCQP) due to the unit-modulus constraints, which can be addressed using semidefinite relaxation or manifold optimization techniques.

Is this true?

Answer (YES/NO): NO